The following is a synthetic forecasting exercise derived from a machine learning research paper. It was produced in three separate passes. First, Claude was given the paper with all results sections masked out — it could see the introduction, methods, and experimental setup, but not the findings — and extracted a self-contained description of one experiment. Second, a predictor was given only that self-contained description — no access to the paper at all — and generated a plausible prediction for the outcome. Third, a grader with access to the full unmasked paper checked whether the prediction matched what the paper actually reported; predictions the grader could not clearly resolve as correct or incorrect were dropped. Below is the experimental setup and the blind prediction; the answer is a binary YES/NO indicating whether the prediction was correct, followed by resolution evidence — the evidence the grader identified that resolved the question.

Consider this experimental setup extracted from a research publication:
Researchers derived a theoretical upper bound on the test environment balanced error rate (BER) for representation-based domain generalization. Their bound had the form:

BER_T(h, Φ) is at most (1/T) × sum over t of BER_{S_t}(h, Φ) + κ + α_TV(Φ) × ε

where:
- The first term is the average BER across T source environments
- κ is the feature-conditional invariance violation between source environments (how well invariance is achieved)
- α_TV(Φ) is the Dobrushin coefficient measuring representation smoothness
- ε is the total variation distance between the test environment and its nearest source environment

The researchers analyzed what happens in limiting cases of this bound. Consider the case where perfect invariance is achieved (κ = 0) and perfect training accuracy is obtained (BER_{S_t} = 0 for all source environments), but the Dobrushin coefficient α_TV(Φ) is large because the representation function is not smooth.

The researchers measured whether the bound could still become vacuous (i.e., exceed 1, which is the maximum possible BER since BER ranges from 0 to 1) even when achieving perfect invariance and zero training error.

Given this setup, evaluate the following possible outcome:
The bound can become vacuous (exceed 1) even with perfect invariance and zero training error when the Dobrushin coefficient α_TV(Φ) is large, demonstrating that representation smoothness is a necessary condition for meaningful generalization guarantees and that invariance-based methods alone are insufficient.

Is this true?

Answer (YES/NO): YES